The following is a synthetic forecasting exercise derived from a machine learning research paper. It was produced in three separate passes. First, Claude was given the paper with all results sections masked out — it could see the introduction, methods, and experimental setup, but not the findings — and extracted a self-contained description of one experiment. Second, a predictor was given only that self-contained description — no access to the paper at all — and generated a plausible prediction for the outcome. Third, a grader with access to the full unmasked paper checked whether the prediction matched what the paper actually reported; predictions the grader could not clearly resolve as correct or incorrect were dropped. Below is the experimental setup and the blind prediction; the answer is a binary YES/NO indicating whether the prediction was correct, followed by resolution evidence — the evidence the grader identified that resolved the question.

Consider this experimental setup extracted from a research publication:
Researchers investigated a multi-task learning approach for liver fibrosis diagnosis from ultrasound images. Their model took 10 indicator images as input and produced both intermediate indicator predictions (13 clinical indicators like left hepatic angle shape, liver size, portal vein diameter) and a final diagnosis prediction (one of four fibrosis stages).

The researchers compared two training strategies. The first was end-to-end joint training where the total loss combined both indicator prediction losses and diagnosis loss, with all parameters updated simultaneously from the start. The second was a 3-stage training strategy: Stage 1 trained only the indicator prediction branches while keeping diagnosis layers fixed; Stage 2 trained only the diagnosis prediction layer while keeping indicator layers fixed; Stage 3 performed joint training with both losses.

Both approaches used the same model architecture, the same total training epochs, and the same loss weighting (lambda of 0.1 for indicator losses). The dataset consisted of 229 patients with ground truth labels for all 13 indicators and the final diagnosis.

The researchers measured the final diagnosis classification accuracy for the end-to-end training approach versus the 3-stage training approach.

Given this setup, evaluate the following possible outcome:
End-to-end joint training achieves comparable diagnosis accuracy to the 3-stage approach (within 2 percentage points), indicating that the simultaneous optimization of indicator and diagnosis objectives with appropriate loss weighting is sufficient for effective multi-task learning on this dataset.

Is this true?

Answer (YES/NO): NO